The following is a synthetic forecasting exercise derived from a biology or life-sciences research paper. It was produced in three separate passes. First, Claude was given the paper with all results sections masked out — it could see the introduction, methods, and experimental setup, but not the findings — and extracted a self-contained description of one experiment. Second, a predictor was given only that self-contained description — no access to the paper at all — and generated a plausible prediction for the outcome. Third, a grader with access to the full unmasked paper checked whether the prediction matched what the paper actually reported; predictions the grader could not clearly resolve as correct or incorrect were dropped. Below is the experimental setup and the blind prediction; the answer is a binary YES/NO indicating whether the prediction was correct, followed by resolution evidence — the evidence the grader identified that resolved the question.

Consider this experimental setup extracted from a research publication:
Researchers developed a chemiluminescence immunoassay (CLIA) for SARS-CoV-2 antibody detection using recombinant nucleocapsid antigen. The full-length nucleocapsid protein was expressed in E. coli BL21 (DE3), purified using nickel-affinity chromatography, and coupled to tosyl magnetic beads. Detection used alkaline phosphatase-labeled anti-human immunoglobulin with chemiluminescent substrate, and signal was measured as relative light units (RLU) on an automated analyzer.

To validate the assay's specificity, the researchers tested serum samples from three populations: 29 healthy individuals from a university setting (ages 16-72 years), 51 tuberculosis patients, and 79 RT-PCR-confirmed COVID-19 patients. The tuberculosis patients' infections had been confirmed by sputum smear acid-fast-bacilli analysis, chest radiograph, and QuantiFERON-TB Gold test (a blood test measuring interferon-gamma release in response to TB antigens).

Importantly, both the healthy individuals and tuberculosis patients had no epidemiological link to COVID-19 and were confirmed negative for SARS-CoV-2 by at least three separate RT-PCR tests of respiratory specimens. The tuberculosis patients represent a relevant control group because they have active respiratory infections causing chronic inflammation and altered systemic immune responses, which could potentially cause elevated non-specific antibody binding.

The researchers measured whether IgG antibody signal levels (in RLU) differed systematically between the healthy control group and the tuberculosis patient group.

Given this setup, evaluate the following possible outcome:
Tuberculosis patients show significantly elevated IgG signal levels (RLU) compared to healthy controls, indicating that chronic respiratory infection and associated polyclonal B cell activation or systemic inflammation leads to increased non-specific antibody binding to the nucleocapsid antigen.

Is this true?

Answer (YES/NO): NO